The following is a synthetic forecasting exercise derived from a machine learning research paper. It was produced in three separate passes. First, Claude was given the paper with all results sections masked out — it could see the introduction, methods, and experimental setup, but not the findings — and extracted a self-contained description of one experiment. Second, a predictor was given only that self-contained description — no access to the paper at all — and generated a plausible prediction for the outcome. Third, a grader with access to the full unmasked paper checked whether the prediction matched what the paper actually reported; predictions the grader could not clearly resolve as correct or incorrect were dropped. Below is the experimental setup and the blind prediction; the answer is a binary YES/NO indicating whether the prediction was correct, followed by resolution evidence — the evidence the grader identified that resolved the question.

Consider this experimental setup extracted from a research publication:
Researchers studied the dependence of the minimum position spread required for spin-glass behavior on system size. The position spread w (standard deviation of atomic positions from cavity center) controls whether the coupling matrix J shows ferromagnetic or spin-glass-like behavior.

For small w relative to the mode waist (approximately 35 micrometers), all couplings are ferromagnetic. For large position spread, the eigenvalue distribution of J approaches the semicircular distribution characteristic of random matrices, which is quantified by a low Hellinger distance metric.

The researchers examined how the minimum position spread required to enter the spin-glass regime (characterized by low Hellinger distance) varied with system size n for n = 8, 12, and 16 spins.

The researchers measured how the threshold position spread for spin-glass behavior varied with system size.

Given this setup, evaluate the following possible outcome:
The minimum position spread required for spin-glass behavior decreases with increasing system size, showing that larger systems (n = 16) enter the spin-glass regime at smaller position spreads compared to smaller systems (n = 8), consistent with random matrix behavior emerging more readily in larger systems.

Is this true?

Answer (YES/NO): NO